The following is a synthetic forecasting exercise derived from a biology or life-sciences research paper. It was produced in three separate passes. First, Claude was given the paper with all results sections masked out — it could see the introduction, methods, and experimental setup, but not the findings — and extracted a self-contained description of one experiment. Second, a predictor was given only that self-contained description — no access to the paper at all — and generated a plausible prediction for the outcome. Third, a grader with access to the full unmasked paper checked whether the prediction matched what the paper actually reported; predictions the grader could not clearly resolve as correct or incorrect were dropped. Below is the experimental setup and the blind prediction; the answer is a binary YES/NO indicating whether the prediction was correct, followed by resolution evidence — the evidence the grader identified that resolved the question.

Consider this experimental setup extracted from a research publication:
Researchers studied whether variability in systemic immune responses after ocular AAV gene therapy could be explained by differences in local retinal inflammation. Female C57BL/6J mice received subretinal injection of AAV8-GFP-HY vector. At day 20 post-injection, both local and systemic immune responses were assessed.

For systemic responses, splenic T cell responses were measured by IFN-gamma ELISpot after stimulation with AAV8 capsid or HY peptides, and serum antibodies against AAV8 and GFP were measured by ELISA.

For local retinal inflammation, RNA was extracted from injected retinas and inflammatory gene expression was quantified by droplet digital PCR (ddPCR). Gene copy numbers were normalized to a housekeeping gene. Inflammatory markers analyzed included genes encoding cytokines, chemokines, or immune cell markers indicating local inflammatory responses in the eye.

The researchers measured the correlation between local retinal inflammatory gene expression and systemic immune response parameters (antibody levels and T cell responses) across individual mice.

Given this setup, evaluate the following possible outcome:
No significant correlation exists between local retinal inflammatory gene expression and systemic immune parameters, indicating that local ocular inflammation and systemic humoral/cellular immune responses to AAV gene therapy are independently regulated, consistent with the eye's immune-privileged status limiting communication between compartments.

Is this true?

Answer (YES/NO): YES